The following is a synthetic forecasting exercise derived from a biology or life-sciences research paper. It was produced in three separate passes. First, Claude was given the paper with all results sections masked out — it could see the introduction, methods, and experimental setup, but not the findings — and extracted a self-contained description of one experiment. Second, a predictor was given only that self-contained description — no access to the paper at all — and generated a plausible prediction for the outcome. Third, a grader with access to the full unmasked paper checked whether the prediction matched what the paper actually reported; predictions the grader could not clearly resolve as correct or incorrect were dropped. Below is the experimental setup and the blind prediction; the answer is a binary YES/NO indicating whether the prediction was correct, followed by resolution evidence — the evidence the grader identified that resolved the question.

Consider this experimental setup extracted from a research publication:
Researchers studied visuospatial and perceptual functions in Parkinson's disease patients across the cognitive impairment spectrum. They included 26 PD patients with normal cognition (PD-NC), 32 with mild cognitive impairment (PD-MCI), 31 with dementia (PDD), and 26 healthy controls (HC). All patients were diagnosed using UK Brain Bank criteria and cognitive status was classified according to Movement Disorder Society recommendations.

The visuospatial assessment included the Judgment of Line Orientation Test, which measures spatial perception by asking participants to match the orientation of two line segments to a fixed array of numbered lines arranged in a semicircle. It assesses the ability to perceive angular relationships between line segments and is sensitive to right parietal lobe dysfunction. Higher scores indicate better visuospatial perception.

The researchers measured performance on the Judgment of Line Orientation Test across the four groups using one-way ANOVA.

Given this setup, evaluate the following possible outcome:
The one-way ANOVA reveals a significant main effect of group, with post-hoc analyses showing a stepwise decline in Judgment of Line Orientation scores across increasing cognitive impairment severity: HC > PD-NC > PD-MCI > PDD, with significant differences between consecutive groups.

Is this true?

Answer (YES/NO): YES